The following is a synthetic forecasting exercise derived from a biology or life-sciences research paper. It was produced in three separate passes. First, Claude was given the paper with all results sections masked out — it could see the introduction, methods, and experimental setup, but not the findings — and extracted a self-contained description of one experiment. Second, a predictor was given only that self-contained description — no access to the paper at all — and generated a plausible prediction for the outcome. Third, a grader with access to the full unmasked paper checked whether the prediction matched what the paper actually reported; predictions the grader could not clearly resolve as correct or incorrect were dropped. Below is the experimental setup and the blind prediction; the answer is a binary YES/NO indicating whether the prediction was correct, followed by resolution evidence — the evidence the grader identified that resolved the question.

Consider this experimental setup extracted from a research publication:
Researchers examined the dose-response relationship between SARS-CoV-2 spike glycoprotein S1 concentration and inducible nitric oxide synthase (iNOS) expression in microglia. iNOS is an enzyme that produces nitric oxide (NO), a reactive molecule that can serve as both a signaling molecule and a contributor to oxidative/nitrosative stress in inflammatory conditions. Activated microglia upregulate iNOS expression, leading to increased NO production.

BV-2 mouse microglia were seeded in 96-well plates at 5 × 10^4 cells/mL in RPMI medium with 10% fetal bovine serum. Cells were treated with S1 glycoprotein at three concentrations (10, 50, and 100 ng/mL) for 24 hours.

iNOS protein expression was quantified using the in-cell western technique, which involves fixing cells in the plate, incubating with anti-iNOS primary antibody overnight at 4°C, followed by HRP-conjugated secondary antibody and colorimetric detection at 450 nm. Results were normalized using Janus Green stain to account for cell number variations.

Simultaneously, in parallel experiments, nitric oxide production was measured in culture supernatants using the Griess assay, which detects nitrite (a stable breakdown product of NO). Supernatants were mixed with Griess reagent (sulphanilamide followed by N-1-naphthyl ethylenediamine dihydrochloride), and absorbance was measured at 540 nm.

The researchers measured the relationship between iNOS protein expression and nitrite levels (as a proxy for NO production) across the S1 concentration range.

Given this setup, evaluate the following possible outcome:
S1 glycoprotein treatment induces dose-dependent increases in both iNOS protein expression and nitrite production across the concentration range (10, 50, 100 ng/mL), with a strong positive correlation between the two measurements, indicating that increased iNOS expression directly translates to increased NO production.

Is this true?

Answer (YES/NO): NO